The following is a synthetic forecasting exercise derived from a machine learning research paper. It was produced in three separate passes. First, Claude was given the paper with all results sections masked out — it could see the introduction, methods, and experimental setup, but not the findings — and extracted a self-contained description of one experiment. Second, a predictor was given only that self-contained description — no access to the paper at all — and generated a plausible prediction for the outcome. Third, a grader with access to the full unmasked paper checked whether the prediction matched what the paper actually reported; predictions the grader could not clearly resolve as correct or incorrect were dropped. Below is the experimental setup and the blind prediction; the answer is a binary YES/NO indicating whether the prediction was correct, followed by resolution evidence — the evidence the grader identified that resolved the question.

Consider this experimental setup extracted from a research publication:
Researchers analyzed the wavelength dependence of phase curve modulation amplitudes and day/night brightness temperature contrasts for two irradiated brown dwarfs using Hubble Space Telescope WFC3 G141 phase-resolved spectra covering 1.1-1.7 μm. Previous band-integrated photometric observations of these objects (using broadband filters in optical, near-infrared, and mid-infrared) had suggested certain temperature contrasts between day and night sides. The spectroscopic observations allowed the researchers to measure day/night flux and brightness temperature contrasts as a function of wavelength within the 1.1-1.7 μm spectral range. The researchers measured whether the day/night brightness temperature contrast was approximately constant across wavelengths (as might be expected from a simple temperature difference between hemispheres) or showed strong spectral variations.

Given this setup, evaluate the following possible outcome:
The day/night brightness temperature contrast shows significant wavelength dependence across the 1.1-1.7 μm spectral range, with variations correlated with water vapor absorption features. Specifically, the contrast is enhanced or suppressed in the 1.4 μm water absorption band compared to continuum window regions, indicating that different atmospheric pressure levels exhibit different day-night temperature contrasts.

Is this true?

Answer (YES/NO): NO